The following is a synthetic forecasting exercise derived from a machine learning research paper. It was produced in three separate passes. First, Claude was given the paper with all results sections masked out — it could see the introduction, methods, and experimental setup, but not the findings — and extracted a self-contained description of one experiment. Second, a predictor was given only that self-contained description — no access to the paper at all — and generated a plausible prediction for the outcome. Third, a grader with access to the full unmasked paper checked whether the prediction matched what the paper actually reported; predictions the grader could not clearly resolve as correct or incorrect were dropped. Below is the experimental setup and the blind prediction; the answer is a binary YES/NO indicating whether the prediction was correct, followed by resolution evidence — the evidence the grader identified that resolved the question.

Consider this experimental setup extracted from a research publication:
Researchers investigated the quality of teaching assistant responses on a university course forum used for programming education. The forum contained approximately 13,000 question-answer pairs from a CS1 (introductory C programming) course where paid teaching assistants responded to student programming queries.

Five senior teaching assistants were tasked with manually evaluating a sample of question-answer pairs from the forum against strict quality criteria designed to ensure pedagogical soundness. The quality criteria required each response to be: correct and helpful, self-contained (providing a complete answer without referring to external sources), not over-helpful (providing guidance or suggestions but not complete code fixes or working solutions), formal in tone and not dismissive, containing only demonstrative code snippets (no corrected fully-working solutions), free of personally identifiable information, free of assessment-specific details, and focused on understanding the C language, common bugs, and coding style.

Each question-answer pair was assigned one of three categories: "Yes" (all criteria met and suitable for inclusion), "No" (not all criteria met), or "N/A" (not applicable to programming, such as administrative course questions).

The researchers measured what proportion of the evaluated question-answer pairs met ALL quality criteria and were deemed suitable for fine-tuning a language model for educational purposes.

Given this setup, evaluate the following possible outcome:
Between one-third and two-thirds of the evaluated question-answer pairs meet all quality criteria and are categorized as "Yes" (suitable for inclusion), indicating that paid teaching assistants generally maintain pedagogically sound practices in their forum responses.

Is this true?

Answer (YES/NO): NO